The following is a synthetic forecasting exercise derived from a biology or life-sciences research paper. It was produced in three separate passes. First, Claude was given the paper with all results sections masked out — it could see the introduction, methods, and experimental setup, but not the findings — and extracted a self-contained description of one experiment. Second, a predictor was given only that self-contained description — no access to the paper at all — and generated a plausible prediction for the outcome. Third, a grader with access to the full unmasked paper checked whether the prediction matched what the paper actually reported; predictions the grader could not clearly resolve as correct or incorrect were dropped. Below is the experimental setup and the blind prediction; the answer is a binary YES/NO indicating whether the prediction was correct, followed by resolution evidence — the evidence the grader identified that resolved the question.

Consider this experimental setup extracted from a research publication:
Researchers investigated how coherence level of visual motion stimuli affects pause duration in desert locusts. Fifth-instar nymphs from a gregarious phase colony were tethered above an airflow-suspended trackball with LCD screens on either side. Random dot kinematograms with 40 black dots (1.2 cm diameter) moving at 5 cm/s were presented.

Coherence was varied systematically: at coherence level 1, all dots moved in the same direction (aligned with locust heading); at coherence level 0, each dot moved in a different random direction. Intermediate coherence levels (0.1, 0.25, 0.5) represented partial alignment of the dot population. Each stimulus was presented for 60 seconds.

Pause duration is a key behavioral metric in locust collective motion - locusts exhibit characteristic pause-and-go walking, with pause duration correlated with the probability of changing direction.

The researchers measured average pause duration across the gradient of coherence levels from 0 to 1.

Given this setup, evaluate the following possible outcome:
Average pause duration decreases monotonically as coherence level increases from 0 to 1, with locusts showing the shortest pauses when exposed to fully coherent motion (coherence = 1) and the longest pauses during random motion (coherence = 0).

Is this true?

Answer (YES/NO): NO